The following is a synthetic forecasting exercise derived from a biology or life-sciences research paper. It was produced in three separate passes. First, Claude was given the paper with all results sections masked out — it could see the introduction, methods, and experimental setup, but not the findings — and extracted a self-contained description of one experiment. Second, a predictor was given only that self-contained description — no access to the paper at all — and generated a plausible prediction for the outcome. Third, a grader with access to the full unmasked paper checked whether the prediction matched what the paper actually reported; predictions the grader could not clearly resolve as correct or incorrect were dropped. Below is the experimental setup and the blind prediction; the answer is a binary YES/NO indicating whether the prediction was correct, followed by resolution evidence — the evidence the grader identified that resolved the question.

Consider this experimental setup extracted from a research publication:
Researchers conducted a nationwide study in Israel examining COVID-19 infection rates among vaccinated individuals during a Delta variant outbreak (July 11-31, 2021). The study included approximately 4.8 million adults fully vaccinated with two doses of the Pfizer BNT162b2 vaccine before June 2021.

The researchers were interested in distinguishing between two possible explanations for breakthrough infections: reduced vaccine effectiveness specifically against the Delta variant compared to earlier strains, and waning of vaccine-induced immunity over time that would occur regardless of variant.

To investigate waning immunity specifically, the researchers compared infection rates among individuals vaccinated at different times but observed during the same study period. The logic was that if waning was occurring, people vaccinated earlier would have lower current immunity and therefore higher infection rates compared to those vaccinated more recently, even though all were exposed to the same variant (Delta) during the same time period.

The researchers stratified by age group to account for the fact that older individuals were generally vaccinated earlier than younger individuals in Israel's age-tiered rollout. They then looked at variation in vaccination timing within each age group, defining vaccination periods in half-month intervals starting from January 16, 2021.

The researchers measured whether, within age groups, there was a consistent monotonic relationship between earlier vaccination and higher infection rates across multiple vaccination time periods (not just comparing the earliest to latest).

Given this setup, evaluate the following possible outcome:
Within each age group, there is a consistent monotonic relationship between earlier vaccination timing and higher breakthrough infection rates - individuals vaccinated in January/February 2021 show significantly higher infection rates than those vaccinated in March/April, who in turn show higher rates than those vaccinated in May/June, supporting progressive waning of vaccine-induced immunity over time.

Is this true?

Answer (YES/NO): YES